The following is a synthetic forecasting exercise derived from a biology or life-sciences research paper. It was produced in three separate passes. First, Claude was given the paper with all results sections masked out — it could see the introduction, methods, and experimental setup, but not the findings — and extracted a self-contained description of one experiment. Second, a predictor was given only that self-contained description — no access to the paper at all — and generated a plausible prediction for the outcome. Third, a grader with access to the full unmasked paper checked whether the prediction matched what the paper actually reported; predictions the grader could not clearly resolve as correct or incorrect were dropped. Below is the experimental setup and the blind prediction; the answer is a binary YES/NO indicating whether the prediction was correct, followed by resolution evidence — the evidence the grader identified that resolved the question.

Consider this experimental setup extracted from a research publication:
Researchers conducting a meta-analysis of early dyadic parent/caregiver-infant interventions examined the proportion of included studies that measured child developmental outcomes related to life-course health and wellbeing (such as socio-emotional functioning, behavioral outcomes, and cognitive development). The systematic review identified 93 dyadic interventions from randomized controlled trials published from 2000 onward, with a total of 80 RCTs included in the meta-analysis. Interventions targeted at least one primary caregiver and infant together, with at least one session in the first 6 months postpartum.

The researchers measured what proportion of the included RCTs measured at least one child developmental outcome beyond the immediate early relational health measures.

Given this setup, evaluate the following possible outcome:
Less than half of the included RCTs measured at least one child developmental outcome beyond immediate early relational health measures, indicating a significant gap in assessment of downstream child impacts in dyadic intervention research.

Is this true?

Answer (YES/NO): YES